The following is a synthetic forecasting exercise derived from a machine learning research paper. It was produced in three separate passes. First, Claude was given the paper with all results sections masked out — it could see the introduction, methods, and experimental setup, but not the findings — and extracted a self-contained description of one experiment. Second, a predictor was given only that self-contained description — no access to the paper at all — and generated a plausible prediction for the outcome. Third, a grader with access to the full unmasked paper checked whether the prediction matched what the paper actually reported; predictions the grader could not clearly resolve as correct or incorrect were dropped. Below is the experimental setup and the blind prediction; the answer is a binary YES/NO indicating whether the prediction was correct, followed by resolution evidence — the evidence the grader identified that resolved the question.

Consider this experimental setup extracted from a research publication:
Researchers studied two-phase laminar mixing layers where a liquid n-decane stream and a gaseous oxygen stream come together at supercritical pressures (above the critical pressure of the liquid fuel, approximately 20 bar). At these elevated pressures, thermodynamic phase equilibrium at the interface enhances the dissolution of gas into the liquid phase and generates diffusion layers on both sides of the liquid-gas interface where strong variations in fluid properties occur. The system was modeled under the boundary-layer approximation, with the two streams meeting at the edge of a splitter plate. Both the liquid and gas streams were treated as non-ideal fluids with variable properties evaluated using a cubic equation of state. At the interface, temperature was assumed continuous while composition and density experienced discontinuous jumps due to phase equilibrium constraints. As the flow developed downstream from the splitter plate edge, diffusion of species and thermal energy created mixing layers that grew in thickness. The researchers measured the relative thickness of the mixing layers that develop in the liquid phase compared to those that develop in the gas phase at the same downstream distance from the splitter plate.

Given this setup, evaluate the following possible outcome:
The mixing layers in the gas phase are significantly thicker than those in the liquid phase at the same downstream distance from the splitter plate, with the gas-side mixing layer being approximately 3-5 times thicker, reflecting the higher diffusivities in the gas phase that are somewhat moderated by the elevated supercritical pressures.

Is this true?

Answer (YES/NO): NO